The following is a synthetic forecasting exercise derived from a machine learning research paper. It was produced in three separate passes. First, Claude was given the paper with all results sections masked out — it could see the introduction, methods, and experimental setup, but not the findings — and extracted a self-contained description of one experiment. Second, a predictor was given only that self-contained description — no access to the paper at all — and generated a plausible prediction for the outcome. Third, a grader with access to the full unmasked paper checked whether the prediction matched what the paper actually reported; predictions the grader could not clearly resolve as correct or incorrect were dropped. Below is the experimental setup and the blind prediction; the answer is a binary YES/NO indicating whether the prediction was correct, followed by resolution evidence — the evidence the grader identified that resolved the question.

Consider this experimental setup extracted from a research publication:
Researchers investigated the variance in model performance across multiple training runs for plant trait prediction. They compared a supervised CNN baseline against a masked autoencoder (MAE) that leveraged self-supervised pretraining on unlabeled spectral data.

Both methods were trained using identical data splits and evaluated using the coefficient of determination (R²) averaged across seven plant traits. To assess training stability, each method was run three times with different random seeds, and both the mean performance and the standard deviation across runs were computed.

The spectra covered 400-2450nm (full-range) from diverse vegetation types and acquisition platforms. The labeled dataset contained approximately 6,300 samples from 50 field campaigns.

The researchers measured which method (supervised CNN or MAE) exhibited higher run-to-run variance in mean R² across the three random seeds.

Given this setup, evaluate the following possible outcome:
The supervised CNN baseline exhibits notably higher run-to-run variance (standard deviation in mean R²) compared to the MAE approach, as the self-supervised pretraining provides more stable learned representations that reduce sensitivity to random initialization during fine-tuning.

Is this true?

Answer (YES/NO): NO